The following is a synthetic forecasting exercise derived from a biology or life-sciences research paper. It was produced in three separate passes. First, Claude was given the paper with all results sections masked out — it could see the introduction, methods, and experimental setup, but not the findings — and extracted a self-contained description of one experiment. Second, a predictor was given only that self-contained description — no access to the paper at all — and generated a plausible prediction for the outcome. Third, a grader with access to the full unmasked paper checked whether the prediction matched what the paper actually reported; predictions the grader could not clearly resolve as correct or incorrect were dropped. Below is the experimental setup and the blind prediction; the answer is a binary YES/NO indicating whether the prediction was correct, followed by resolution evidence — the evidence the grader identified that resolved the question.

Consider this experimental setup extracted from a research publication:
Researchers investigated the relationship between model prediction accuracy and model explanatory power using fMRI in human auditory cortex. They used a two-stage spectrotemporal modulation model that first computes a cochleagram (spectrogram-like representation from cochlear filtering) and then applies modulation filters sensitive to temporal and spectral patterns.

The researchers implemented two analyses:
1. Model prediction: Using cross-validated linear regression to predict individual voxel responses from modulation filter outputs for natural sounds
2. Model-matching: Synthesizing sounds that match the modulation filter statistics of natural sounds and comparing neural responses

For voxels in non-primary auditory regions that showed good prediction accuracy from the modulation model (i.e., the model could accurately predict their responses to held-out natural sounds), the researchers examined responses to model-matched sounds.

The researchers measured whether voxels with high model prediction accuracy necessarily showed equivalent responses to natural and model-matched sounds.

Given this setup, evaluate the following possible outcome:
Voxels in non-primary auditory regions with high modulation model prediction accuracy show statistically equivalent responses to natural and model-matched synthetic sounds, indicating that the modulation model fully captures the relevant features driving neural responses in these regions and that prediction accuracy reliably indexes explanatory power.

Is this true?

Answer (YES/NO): NO